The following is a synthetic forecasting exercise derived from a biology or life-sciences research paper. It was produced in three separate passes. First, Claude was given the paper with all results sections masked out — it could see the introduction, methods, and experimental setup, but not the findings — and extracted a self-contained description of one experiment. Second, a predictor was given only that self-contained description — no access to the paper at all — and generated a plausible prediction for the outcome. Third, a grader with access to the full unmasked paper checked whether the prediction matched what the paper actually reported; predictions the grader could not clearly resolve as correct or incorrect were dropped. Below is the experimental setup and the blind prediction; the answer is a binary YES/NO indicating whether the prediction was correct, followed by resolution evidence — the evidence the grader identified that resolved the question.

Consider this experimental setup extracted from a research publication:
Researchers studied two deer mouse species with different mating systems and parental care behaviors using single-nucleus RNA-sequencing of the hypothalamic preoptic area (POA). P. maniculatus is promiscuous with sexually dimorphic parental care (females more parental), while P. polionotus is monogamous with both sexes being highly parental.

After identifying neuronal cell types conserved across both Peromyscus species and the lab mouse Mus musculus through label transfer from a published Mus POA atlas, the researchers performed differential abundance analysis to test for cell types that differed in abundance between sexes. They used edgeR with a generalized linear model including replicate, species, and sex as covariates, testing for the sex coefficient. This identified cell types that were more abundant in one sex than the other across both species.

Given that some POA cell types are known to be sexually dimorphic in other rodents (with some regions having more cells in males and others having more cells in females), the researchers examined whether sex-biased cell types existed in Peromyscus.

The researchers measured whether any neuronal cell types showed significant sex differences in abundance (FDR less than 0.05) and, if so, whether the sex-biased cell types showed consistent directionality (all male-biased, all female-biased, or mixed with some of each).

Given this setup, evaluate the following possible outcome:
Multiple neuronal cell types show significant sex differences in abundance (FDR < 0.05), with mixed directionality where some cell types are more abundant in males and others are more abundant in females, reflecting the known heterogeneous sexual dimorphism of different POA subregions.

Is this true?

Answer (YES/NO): NO